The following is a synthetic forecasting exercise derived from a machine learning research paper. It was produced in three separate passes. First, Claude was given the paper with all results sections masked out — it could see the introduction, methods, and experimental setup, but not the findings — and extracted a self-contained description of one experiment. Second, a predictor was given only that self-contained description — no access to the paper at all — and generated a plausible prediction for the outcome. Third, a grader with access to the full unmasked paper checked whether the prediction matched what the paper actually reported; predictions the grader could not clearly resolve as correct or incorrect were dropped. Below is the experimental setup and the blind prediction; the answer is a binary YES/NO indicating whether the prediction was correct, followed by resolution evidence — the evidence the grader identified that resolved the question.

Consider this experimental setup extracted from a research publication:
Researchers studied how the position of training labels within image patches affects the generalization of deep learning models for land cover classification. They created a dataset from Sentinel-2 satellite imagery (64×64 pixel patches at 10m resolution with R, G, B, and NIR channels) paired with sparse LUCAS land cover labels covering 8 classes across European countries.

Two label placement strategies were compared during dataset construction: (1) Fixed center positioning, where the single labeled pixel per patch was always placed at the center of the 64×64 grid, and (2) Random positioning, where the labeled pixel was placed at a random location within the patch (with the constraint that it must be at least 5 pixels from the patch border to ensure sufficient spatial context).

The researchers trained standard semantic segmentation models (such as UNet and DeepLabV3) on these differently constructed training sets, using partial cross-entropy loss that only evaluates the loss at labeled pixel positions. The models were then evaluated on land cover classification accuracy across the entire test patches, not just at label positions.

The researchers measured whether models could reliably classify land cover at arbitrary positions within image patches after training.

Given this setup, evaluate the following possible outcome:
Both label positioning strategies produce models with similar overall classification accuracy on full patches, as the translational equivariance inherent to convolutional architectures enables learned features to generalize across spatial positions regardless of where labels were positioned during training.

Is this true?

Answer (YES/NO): NO